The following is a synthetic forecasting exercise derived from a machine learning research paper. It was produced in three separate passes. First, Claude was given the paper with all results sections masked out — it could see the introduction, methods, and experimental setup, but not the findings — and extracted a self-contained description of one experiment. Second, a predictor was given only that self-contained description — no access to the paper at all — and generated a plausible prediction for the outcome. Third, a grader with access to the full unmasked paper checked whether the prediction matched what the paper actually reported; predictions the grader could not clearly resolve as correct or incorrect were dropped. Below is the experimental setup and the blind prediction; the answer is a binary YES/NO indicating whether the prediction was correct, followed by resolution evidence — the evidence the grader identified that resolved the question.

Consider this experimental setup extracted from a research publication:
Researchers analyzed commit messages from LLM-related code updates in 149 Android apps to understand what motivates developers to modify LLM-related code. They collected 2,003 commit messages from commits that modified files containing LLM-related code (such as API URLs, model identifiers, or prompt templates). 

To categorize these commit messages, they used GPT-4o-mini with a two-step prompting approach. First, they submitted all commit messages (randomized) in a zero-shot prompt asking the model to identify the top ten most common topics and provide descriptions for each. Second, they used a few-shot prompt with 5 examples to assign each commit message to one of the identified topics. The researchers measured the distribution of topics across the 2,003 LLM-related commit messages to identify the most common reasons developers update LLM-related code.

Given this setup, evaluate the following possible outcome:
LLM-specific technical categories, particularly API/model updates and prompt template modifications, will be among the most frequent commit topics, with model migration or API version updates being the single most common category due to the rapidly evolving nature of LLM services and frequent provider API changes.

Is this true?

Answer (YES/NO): NO